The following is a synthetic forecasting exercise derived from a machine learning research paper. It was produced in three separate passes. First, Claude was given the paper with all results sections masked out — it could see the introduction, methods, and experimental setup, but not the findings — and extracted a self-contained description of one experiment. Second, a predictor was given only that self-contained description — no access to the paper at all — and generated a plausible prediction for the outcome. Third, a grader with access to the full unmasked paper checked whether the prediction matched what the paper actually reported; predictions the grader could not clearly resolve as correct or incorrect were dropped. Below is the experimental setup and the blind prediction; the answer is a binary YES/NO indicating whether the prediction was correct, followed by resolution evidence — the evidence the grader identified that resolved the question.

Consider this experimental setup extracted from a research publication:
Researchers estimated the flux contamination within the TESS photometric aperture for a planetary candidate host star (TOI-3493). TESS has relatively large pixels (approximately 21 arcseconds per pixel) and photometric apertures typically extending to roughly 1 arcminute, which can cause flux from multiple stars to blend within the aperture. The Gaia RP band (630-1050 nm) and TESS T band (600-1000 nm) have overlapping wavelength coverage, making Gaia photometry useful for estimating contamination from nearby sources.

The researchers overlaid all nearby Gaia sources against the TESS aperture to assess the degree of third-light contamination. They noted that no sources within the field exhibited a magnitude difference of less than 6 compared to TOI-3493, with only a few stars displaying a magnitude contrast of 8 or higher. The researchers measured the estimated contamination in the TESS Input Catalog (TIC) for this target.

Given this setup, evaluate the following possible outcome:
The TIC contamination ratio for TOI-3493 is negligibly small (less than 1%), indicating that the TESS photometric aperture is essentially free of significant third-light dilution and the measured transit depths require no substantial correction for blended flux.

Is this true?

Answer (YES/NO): YES